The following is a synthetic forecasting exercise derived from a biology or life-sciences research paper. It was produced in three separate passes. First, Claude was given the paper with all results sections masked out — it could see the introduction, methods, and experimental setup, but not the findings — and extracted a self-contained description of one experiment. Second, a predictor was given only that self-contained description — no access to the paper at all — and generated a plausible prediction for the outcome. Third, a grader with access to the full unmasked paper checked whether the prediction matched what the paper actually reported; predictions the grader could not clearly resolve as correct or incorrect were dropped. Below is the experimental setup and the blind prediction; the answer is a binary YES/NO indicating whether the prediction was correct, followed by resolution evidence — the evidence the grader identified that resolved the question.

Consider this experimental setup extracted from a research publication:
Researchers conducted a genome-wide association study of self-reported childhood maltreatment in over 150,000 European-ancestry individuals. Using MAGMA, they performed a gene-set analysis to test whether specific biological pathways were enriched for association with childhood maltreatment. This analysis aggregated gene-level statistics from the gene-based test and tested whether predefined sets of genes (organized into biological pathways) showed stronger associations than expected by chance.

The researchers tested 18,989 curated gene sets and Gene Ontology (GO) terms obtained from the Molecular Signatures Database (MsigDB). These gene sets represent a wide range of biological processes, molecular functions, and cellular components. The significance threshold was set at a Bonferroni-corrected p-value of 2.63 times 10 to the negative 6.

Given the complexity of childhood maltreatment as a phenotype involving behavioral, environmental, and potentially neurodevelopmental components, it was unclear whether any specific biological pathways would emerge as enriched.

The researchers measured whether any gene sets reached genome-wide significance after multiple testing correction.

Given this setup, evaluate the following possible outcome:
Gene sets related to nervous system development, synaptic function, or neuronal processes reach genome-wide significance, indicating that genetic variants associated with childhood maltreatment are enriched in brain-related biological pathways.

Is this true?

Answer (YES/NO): NO